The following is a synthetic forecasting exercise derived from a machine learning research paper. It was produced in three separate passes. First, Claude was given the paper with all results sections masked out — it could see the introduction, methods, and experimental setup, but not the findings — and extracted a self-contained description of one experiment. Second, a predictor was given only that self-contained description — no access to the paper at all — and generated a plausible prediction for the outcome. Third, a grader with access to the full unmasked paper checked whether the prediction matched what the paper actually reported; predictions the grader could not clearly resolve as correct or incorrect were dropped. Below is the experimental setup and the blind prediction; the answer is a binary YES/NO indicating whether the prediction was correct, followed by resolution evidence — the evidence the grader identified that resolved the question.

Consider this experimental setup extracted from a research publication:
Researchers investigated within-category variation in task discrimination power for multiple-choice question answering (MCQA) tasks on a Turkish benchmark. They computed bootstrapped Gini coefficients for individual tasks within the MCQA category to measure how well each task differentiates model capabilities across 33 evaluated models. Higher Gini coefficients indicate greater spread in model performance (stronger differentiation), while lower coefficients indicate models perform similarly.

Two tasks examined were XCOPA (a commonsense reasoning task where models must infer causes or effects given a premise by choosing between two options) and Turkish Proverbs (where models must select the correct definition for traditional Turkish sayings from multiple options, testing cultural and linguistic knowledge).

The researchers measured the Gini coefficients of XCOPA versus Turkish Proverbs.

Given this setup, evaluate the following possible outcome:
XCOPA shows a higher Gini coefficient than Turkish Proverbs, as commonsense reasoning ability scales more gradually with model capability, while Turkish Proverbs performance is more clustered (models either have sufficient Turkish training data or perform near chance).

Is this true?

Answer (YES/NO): NO